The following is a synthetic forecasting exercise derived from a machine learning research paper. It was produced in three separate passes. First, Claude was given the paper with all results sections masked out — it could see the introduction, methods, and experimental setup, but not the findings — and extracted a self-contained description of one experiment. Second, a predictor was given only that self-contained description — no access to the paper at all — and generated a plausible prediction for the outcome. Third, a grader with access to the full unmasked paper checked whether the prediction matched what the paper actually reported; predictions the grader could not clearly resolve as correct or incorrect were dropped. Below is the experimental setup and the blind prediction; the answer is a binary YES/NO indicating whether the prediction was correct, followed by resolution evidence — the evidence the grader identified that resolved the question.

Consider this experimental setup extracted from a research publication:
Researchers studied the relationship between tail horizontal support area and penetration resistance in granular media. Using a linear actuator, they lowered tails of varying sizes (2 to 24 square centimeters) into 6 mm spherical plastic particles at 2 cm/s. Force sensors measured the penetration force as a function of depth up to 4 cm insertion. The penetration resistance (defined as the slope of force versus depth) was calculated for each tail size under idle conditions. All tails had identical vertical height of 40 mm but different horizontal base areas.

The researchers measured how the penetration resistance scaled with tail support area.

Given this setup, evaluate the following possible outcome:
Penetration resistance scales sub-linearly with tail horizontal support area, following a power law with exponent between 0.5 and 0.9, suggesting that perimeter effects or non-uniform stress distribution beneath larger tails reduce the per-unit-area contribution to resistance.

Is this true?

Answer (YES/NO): NO